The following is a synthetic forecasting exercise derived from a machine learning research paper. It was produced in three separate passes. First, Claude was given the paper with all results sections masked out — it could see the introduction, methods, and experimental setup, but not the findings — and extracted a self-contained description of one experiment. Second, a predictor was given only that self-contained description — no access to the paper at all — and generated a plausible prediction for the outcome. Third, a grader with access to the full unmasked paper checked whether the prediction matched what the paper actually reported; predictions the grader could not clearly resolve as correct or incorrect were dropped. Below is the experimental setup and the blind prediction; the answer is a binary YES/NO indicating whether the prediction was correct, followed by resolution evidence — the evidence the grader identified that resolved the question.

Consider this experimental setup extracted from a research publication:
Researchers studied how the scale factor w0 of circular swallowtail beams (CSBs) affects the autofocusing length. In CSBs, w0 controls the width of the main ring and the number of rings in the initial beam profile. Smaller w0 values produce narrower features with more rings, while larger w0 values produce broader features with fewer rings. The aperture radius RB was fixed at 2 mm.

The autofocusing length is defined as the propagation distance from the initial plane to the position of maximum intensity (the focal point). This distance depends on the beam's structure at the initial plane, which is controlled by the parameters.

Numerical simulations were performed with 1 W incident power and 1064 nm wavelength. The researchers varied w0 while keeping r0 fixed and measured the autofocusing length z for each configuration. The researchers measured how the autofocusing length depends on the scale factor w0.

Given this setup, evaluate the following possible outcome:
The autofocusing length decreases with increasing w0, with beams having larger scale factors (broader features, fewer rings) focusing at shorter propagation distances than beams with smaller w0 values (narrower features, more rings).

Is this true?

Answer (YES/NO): NO